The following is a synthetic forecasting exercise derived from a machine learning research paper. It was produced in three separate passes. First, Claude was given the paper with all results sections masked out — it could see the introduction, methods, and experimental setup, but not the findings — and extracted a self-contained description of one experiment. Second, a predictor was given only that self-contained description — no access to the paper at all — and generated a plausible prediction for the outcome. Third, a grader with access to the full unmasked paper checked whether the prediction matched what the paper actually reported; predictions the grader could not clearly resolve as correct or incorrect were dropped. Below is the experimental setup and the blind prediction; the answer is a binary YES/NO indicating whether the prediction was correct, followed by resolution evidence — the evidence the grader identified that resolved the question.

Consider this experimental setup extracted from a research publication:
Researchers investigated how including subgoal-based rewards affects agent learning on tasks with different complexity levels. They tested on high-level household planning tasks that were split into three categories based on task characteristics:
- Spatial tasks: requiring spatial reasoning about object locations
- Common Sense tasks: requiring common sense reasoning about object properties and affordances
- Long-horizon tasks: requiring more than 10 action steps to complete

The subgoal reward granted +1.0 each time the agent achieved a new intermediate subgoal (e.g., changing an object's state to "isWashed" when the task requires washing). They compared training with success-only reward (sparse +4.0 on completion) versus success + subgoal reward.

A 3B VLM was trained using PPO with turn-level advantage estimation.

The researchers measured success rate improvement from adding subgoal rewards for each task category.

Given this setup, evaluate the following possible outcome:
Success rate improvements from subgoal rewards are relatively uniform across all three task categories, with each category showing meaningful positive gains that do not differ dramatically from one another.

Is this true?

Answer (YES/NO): NO